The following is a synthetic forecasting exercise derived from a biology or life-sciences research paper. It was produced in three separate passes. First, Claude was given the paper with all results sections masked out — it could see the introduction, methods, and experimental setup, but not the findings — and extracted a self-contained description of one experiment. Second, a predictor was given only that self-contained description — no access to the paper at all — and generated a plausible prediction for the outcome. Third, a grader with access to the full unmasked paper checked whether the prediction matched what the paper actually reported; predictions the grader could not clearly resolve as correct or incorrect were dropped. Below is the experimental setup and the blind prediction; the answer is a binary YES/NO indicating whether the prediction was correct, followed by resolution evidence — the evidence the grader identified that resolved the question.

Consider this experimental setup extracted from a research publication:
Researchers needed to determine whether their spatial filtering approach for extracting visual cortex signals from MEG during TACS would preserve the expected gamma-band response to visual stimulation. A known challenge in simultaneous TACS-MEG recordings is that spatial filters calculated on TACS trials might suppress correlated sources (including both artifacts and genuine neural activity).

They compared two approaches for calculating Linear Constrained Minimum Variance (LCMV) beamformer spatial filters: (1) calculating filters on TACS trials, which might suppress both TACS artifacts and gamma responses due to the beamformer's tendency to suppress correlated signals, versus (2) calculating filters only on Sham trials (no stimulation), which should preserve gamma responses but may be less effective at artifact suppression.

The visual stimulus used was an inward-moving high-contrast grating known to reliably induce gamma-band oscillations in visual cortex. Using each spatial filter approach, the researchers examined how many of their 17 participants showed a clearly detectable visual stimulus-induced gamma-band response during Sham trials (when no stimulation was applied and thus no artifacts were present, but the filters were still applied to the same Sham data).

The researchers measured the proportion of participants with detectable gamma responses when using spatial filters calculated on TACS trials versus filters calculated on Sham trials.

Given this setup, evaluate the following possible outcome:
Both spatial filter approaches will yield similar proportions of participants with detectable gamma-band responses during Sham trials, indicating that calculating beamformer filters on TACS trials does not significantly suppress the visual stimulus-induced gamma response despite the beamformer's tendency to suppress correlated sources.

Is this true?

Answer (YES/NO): NO